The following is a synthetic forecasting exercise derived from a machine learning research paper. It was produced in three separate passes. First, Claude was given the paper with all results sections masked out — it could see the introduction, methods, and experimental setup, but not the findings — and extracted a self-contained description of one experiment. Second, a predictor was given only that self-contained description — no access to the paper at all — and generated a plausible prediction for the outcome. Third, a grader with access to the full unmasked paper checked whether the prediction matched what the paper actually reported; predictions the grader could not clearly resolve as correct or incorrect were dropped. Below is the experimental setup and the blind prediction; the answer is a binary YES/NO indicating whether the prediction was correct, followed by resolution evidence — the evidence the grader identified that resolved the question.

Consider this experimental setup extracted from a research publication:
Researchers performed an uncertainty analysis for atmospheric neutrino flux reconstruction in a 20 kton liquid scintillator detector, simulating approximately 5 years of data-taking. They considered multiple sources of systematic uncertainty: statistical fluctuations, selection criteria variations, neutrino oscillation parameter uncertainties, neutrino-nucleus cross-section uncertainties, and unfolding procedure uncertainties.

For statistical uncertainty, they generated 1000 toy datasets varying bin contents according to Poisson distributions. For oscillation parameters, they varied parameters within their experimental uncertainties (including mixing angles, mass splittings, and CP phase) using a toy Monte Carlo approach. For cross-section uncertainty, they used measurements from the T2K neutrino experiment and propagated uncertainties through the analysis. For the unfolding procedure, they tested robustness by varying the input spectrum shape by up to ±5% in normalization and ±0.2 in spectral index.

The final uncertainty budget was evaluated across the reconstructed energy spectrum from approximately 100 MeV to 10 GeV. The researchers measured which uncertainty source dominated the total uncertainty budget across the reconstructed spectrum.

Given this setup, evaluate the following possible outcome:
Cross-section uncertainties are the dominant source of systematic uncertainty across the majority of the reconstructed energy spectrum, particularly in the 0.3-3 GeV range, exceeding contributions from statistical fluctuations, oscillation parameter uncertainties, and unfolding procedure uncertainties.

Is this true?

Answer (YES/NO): YES